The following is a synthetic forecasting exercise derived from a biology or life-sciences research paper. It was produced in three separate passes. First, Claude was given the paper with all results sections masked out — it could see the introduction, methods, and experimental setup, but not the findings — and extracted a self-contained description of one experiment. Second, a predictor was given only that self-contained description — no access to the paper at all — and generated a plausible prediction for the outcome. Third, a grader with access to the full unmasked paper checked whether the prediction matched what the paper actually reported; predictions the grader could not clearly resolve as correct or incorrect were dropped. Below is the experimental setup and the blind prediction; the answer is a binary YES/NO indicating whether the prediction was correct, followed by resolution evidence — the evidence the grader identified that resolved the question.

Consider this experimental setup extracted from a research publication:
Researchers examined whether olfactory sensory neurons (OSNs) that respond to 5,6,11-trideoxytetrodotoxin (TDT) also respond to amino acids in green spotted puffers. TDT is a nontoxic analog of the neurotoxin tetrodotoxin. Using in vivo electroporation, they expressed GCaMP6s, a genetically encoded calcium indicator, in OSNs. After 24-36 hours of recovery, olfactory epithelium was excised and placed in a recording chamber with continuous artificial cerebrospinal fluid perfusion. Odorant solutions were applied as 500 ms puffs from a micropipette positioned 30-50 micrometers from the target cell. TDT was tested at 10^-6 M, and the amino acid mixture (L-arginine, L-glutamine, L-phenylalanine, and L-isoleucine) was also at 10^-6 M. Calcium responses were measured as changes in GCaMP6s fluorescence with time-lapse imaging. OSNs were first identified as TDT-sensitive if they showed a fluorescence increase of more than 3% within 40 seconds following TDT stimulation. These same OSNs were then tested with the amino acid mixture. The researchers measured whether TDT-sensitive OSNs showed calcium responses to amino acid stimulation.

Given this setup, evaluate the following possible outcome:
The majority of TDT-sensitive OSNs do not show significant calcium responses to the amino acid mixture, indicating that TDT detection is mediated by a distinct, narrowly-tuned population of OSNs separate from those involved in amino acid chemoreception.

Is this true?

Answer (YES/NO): YES